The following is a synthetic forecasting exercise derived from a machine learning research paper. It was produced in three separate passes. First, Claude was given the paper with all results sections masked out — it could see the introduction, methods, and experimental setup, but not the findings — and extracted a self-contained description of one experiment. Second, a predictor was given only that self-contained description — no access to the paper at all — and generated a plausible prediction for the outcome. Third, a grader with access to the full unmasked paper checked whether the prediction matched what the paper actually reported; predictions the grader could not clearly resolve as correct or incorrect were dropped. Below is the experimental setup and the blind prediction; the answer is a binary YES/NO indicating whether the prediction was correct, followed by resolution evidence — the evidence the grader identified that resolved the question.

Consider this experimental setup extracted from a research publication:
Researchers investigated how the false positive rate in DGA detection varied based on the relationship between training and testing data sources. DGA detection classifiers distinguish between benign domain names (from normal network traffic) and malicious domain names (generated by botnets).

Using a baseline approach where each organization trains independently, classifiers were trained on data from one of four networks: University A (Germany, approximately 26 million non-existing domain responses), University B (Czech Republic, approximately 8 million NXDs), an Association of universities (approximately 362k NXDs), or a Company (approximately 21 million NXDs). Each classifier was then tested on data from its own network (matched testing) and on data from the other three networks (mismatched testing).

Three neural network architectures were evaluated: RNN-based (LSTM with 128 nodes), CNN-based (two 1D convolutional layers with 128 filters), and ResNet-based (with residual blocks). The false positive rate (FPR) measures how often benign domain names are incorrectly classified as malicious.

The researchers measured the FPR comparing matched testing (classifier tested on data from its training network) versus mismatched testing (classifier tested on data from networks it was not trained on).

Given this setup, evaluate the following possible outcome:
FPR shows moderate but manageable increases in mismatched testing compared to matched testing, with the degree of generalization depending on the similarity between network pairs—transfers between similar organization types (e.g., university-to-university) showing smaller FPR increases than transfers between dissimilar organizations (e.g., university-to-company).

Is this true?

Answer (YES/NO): NO